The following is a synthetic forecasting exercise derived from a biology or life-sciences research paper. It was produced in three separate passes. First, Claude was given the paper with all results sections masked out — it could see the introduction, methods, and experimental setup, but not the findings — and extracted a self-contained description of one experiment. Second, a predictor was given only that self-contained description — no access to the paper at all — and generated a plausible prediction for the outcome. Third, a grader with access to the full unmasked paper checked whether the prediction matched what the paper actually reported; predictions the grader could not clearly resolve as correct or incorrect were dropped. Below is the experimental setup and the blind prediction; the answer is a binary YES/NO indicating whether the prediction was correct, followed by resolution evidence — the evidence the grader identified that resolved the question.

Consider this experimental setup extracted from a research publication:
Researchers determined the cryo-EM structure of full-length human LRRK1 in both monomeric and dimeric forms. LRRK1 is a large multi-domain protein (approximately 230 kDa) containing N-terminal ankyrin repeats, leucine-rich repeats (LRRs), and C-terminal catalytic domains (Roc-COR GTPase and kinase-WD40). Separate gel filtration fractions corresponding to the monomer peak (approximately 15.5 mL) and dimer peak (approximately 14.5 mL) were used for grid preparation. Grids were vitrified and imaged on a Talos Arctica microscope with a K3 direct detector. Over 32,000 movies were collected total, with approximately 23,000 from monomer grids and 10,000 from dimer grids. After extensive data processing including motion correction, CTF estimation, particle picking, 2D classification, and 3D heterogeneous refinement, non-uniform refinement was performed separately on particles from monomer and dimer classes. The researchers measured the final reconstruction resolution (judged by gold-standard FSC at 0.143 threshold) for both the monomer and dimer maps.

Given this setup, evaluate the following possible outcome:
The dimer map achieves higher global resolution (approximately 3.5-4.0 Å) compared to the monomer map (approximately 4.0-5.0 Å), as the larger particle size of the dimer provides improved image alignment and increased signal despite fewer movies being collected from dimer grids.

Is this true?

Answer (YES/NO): NO